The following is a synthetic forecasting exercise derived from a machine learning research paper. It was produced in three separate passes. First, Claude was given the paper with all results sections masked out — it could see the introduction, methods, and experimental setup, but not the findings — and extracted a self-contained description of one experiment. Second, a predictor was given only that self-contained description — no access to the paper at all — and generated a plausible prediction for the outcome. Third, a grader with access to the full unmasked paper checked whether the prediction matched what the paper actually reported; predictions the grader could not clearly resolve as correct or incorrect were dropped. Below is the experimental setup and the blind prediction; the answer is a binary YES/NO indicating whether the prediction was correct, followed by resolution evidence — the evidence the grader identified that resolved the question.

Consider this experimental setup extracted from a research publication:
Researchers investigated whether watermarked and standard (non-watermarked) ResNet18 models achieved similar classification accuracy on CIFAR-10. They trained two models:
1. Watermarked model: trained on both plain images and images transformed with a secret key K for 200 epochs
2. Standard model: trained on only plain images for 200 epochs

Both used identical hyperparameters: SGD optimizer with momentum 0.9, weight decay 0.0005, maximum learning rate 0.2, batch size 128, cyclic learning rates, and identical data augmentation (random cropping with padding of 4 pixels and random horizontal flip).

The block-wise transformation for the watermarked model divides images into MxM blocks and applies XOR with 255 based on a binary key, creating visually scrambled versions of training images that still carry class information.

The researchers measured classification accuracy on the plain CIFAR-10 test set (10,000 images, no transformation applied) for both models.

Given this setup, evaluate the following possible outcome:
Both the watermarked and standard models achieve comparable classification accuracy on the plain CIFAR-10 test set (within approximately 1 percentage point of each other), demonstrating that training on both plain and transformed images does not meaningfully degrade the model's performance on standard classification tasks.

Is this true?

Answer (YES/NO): NO